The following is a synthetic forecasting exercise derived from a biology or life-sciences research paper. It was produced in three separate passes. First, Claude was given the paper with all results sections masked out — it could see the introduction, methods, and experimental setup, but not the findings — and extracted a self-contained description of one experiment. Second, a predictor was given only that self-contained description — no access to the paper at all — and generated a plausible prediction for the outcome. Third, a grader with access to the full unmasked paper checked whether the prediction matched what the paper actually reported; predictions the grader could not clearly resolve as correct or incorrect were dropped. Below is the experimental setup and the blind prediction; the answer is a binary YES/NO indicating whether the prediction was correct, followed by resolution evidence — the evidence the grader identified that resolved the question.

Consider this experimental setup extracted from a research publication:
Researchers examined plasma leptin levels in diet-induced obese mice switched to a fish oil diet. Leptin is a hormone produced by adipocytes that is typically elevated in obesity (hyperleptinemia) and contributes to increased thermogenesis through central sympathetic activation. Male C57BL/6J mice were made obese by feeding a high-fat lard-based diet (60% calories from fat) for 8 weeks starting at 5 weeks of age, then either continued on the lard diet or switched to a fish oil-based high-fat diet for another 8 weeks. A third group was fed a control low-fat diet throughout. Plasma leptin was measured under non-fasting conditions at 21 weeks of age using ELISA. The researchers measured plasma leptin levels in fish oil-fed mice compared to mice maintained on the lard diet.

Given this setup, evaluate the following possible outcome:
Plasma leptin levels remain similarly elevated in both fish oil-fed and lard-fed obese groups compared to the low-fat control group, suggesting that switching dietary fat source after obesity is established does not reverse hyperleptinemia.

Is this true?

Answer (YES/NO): NO